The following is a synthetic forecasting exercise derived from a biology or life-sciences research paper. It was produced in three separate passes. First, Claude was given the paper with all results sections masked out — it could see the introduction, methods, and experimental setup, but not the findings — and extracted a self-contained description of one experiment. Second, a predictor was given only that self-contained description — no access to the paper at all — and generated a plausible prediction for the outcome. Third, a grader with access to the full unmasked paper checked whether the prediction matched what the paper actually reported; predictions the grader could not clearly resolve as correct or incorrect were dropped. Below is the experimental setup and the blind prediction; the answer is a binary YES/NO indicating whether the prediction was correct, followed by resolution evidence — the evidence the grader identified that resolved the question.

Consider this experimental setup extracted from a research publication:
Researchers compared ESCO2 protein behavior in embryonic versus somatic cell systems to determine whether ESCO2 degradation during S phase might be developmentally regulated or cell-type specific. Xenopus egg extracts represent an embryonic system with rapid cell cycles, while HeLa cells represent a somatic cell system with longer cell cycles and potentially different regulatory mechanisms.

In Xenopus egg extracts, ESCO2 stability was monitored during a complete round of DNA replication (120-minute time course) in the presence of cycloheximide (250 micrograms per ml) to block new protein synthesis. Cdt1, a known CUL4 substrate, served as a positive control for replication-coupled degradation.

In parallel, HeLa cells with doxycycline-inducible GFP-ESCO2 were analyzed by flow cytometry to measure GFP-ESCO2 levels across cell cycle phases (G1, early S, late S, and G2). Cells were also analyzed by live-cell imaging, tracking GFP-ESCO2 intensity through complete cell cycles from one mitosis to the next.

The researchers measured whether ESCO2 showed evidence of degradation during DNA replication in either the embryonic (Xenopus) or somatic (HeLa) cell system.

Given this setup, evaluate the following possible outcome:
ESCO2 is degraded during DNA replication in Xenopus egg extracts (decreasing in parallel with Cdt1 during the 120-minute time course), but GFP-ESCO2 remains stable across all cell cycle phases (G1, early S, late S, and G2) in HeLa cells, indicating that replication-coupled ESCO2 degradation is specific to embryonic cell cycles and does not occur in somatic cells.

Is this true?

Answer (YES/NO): NO